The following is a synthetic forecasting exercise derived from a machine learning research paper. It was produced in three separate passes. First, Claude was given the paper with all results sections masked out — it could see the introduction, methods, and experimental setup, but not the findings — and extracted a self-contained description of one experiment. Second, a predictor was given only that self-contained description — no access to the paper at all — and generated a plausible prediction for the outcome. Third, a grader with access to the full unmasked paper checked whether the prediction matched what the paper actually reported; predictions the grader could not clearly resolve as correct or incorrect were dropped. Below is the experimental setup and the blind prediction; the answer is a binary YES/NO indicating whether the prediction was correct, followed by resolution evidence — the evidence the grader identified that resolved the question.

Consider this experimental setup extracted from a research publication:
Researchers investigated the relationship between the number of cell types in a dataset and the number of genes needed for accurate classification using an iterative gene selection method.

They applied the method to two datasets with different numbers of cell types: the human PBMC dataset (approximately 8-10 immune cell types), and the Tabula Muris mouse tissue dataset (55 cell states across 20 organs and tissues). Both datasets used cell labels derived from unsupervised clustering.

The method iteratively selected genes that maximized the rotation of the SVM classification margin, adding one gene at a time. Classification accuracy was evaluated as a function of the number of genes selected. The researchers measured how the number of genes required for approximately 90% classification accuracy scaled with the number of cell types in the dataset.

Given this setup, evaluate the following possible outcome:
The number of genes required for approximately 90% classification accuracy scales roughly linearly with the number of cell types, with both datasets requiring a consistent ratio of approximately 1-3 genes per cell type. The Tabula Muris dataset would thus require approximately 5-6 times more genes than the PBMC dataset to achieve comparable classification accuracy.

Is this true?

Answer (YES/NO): NO